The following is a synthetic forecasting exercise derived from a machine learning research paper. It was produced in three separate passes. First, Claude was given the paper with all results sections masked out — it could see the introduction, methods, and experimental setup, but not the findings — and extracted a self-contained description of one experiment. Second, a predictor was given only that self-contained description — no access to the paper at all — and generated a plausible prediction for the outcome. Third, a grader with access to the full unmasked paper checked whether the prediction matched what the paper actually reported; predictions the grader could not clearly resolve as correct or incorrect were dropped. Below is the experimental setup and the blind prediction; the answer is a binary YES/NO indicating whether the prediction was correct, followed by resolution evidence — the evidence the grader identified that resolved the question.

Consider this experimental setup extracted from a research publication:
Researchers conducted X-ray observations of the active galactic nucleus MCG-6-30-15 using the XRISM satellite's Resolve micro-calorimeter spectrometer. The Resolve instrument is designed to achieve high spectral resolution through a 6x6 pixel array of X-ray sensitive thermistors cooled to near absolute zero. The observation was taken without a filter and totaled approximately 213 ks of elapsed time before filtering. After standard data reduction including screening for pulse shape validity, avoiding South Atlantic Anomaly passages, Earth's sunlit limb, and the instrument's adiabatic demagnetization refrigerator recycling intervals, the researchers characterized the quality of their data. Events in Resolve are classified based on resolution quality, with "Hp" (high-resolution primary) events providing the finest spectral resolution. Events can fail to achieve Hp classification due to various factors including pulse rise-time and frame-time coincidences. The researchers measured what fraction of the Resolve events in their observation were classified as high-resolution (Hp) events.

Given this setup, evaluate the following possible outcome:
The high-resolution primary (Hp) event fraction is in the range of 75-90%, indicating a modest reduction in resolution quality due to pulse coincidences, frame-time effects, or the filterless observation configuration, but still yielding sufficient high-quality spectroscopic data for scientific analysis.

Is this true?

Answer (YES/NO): NO